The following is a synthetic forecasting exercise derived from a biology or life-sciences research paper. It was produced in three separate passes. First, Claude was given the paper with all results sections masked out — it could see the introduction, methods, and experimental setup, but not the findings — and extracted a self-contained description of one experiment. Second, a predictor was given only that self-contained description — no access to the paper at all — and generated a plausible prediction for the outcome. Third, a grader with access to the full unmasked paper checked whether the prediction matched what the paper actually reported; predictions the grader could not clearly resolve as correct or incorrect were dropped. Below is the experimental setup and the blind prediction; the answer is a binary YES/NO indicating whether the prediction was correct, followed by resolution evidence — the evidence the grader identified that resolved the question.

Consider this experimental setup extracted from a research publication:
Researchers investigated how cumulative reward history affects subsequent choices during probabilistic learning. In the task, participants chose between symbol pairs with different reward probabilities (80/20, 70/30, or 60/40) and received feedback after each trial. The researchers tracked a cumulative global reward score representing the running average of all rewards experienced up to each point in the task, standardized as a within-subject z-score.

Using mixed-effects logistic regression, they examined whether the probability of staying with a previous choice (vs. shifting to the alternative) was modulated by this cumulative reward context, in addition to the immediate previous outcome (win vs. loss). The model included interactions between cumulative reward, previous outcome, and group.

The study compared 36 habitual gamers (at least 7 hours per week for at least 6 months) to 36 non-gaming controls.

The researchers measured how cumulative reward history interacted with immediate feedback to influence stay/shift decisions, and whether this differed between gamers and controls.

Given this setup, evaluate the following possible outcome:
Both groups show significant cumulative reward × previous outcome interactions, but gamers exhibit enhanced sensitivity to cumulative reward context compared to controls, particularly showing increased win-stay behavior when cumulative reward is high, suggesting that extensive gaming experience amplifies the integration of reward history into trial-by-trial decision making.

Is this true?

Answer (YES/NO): NO